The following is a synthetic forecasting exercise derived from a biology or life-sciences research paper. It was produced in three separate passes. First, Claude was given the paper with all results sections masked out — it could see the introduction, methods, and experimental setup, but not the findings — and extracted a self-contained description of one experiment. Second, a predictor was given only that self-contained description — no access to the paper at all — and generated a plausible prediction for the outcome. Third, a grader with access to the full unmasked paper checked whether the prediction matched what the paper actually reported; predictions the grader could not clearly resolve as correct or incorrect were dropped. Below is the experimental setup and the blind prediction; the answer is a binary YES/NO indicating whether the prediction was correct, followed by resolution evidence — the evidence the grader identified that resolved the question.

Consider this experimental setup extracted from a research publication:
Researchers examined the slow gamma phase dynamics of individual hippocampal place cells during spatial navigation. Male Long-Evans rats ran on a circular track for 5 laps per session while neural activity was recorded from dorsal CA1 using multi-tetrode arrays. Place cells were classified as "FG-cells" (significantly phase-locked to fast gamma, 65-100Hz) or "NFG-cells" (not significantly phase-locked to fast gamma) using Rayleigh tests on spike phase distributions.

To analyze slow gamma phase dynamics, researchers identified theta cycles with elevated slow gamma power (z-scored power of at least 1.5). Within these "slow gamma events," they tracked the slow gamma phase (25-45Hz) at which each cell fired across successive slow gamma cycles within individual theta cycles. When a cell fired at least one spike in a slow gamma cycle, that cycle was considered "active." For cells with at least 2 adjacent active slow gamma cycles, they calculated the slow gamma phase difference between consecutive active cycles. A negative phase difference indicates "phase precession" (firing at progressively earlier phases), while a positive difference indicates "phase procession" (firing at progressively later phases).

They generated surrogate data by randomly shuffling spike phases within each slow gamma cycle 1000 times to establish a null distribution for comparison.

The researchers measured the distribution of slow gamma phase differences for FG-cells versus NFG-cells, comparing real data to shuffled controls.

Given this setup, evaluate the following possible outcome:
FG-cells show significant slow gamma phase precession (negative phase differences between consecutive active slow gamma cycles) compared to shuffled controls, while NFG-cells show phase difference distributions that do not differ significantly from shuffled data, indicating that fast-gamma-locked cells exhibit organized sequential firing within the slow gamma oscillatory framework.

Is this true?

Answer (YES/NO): NO